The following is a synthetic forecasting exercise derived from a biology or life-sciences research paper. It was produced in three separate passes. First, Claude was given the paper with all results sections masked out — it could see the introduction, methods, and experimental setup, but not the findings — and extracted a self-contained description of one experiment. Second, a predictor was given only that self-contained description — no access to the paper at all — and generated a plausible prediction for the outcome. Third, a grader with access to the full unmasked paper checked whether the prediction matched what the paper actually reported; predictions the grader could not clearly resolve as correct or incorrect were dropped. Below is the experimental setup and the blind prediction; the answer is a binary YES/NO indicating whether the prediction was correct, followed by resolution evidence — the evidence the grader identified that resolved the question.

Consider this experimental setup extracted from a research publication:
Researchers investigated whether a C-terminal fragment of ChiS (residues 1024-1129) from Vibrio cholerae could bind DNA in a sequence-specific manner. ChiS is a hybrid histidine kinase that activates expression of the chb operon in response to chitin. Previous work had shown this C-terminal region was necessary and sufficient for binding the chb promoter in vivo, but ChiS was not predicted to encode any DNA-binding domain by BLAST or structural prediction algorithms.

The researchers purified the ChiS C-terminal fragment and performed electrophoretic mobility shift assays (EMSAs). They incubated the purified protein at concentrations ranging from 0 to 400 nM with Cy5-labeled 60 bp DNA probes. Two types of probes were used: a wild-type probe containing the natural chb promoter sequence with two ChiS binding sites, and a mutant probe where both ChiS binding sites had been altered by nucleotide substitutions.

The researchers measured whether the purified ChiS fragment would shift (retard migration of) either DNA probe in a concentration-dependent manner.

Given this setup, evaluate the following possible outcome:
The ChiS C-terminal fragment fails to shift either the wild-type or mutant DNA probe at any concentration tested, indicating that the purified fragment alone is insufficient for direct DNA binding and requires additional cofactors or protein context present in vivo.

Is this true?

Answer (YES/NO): NO